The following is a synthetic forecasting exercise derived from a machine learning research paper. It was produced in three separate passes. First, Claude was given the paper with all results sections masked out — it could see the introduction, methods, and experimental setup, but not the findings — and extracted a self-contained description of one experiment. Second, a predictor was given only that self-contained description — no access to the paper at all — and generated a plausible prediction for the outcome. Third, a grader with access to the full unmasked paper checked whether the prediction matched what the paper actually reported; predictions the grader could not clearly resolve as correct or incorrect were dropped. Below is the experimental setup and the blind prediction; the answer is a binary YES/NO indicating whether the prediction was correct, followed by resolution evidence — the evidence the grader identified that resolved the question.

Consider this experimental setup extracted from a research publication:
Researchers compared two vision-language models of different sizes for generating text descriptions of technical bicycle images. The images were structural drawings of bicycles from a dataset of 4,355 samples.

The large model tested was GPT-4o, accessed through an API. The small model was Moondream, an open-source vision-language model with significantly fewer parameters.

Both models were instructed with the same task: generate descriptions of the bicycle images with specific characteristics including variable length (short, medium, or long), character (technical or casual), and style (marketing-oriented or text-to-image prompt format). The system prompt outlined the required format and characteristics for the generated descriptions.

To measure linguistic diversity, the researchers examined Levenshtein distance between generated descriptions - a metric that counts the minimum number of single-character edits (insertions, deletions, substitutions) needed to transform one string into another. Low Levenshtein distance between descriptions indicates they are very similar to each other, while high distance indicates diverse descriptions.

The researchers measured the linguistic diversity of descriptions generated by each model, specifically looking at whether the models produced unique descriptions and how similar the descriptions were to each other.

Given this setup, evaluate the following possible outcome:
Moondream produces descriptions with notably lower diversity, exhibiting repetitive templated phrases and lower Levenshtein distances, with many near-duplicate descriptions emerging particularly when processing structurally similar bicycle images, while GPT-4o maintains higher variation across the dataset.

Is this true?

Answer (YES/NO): NO